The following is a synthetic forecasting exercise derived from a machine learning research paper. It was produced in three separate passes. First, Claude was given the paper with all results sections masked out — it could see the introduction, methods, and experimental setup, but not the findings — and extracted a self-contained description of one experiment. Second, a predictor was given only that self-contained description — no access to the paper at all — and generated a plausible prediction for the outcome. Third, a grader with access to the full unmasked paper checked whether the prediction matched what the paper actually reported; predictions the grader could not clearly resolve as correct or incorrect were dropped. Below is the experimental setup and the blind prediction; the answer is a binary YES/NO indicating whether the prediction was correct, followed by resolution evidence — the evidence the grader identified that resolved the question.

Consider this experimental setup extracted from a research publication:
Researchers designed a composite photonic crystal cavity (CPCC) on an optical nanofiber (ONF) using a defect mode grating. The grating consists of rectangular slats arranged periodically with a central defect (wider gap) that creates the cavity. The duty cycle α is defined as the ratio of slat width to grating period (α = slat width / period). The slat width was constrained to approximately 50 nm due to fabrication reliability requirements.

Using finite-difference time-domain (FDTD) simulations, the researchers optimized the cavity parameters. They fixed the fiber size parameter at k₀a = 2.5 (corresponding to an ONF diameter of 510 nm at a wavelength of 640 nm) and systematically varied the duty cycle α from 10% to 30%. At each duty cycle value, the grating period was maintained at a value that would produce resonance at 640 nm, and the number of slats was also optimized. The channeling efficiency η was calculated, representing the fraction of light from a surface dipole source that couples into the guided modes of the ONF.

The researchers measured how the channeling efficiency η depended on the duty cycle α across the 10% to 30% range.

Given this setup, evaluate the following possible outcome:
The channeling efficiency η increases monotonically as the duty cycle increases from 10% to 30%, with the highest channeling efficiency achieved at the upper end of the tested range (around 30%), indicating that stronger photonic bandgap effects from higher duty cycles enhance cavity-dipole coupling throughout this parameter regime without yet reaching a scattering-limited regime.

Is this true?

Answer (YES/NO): NO